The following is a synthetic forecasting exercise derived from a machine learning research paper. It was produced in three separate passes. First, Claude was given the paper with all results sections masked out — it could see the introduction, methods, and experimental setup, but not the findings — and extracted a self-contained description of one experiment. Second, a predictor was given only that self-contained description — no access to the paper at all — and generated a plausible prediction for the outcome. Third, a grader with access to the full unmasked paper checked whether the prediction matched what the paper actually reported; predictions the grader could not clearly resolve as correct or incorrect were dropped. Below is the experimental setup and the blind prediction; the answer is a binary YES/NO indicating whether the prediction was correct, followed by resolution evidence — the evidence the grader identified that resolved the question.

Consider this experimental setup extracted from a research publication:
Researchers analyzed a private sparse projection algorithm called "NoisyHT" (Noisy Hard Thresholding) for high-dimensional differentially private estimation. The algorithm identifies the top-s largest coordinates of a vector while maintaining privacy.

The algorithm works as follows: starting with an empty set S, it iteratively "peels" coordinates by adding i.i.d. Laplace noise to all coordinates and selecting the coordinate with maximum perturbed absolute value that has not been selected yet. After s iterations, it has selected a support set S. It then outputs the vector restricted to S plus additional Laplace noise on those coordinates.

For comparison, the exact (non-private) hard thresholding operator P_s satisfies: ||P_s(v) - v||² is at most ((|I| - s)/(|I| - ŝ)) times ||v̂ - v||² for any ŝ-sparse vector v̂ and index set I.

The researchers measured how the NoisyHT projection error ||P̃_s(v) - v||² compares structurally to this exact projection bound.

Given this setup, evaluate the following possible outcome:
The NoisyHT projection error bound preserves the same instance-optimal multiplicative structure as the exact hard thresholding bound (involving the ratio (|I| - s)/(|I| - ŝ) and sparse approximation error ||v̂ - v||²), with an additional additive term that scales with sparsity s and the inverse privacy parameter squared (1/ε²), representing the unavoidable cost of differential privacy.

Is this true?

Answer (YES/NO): YES